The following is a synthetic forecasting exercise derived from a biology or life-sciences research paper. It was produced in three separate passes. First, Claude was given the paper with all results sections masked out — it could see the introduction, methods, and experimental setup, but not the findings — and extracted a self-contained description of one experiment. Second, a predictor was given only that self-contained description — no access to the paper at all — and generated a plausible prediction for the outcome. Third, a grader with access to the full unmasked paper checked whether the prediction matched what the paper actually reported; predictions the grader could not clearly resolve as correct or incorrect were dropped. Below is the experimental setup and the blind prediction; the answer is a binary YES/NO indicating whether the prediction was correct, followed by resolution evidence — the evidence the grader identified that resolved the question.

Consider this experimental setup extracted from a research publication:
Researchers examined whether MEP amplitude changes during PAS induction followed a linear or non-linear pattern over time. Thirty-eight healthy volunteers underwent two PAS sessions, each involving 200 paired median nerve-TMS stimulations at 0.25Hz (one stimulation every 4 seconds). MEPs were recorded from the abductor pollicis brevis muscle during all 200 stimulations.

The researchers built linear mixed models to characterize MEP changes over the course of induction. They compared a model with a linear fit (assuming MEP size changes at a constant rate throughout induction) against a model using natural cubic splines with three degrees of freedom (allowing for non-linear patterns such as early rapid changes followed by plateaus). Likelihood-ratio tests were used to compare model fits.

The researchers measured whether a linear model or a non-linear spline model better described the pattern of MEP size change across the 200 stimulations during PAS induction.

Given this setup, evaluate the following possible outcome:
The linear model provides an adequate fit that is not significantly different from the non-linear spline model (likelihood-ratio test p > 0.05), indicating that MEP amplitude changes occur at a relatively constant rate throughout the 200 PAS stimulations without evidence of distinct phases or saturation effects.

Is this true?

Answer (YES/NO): YES